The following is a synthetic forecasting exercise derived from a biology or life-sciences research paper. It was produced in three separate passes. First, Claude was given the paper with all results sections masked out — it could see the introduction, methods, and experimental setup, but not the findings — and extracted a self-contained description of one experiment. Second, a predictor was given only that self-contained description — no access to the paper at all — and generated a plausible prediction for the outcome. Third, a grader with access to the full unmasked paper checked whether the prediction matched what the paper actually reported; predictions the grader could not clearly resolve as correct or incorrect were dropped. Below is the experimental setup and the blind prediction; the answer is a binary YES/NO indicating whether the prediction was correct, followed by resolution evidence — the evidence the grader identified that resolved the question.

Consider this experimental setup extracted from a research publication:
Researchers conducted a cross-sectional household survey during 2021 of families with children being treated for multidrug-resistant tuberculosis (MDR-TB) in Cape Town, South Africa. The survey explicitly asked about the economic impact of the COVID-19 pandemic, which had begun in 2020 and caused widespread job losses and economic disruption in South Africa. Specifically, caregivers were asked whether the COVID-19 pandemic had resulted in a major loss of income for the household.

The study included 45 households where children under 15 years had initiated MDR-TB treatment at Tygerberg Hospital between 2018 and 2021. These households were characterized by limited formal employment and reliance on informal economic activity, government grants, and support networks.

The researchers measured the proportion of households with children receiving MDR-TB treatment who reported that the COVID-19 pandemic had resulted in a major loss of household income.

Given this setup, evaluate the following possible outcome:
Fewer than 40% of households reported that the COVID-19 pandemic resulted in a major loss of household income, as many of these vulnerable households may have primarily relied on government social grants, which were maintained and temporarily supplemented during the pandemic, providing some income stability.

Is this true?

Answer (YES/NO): NO